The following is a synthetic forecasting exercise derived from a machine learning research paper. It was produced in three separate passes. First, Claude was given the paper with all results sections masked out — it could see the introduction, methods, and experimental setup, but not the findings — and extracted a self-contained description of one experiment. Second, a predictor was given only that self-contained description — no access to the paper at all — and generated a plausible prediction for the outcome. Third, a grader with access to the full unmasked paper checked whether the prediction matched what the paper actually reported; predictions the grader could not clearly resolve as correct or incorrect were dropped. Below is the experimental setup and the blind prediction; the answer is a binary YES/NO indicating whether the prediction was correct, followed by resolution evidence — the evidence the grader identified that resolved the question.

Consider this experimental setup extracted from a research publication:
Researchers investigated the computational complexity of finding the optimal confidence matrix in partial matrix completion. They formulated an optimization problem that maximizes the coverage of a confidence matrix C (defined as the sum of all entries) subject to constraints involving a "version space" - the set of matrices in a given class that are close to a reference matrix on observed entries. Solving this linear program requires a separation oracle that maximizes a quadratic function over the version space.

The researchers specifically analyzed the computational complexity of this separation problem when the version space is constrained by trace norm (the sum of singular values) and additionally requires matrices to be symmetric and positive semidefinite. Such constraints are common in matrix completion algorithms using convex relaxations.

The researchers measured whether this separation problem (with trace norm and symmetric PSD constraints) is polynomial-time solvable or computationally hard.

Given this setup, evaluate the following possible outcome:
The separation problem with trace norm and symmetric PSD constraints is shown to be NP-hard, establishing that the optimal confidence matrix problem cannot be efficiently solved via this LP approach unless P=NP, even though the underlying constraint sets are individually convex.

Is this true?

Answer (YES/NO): YES